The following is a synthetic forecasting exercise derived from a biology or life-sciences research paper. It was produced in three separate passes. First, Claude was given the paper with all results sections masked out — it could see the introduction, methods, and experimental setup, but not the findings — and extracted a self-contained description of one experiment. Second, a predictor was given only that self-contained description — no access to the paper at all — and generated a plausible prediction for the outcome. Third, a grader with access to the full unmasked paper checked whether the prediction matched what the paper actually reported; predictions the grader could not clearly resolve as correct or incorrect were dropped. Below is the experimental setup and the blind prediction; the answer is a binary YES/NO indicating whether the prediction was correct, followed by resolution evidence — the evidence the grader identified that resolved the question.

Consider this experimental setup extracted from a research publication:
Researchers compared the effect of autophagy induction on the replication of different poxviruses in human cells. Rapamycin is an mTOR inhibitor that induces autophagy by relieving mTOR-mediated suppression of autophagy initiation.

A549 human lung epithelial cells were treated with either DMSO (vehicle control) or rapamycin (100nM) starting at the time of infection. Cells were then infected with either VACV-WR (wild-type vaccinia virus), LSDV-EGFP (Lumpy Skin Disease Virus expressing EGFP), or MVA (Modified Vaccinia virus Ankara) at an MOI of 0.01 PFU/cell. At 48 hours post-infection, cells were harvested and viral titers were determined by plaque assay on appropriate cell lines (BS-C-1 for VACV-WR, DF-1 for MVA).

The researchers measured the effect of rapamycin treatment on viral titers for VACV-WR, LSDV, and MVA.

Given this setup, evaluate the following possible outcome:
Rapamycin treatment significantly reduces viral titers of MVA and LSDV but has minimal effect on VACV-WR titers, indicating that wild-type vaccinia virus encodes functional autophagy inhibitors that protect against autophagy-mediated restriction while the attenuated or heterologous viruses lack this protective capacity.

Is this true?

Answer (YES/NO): NO